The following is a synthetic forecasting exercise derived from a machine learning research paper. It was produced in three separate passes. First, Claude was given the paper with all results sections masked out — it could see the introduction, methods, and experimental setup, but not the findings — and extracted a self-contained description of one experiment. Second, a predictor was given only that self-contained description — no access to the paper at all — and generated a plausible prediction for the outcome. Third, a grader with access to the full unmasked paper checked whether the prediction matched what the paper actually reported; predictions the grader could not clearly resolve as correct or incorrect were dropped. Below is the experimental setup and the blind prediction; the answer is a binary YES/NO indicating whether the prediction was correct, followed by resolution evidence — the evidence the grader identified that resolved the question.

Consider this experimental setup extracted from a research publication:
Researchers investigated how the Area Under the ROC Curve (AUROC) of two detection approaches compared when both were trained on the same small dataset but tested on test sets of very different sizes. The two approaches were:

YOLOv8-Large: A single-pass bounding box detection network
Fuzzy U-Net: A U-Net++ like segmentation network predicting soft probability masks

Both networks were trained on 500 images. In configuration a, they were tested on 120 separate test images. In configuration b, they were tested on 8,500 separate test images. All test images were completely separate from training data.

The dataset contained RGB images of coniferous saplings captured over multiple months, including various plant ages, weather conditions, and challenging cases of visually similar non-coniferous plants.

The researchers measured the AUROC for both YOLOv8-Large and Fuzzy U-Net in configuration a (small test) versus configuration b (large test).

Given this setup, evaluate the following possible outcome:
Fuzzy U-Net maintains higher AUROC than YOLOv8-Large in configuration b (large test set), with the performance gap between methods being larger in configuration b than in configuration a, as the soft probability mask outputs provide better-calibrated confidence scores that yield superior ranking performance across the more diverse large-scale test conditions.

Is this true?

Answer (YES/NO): NO